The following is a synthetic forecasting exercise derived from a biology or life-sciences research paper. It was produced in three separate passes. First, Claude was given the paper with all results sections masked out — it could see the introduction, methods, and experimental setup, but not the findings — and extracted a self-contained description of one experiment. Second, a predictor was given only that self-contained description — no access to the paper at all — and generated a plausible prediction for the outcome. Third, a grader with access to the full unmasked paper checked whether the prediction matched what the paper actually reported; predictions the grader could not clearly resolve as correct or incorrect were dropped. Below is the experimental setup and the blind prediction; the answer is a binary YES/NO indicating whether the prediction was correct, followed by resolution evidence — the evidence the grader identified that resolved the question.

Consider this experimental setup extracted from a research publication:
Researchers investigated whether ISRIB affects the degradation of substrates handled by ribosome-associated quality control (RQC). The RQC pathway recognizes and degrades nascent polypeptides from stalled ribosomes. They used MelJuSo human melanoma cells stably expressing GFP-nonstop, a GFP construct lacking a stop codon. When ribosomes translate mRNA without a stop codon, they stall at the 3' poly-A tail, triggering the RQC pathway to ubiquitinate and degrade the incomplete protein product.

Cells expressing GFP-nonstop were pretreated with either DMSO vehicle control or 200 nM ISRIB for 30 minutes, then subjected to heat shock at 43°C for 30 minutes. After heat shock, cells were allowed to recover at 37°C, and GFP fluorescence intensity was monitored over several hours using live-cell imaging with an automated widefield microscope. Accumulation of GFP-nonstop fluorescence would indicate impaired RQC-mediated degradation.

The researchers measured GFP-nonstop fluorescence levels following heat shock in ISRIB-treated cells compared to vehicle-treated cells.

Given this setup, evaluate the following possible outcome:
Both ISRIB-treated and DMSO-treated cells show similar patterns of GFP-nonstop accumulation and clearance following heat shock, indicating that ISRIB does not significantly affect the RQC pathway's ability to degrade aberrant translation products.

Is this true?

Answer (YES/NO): NO